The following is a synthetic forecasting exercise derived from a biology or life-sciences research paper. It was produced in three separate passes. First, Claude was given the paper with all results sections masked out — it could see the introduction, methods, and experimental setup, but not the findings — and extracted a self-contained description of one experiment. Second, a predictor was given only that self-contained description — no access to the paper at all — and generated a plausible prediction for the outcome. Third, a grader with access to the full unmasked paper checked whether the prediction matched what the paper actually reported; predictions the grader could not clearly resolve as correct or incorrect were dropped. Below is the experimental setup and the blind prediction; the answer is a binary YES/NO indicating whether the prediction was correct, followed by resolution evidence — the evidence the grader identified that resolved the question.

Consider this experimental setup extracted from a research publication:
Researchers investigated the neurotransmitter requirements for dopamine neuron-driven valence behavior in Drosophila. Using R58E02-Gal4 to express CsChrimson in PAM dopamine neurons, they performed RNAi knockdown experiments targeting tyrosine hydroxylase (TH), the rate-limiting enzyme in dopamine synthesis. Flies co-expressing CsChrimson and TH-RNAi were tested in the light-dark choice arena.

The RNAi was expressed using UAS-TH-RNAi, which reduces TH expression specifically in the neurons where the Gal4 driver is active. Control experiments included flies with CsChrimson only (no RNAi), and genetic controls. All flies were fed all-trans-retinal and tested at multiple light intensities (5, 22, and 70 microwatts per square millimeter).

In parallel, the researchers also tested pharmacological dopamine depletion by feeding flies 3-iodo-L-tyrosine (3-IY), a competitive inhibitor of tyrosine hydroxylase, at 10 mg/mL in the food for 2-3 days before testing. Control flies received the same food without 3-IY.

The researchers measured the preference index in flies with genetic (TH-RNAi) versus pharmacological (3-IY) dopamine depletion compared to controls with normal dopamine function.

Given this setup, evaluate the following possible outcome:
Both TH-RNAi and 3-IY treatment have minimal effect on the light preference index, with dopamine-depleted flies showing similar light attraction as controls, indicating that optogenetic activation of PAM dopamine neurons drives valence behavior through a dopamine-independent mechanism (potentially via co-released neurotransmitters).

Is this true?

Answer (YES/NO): NO